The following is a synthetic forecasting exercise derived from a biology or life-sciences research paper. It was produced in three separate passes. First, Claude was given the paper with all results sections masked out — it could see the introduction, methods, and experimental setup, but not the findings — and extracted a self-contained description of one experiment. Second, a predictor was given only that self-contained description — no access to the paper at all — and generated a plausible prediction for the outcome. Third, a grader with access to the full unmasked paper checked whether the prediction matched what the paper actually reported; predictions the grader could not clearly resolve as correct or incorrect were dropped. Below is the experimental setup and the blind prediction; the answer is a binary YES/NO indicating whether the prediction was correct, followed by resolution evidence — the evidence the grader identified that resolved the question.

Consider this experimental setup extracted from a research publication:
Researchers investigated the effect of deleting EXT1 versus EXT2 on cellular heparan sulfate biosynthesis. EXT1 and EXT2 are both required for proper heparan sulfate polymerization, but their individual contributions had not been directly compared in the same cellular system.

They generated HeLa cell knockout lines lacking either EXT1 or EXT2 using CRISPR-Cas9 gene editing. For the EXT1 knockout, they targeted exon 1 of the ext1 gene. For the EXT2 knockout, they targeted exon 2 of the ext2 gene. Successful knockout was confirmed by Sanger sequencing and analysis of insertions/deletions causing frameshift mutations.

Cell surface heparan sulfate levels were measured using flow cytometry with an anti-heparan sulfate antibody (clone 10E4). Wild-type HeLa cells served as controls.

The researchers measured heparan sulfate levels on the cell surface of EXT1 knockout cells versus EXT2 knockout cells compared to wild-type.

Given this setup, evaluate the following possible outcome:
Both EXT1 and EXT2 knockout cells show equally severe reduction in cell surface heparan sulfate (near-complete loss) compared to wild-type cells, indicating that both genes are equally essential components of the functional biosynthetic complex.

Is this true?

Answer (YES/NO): YES